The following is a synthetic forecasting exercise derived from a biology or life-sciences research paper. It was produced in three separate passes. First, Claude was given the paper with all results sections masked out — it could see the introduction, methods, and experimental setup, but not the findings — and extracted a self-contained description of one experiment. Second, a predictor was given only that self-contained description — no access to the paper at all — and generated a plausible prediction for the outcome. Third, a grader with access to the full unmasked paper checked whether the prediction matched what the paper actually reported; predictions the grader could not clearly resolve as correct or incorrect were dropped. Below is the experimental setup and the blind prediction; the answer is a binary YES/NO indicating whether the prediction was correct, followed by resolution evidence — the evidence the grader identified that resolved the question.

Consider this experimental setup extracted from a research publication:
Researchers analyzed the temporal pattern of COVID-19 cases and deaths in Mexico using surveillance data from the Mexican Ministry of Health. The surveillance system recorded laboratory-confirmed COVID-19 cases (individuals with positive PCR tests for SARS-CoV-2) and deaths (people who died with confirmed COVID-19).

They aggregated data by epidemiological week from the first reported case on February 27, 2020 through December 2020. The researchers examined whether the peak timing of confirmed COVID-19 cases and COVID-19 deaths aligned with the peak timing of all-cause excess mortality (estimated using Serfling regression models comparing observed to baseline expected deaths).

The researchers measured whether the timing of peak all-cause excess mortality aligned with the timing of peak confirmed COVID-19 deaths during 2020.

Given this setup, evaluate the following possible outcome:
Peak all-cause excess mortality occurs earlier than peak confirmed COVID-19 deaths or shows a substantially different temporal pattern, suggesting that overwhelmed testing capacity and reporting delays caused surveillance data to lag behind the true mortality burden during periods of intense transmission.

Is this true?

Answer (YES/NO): NO